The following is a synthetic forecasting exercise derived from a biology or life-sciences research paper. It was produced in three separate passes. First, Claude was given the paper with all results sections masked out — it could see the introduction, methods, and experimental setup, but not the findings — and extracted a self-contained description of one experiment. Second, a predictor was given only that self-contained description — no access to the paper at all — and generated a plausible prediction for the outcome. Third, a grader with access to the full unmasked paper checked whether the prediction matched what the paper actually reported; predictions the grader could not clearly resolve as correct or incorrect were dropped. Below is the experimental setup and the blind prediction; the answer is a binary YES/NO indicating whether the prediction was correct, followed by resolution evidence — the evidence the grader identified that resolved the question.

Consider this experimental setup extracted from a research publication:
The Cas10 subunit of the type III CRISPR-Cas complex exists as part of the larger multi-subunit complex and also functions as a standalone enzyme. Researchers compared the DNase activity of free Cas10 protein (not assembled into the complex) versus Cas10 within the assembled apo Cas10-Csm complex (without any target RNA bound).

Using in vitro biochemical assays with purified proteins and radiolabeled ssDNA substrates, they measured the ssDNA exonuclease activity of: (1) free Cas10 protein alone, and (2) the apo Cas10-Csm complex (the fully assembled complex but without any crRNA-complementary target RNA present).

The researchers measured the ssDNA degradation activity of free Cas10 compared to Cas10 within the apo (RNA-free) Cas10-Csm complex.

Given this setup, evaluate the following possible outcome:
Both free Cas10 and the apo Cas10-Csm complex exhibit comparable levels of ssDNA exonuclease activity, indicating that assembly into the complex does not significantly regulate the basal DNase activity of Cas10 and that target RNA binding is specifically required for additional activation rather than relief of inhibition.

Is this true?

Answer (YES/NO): NO